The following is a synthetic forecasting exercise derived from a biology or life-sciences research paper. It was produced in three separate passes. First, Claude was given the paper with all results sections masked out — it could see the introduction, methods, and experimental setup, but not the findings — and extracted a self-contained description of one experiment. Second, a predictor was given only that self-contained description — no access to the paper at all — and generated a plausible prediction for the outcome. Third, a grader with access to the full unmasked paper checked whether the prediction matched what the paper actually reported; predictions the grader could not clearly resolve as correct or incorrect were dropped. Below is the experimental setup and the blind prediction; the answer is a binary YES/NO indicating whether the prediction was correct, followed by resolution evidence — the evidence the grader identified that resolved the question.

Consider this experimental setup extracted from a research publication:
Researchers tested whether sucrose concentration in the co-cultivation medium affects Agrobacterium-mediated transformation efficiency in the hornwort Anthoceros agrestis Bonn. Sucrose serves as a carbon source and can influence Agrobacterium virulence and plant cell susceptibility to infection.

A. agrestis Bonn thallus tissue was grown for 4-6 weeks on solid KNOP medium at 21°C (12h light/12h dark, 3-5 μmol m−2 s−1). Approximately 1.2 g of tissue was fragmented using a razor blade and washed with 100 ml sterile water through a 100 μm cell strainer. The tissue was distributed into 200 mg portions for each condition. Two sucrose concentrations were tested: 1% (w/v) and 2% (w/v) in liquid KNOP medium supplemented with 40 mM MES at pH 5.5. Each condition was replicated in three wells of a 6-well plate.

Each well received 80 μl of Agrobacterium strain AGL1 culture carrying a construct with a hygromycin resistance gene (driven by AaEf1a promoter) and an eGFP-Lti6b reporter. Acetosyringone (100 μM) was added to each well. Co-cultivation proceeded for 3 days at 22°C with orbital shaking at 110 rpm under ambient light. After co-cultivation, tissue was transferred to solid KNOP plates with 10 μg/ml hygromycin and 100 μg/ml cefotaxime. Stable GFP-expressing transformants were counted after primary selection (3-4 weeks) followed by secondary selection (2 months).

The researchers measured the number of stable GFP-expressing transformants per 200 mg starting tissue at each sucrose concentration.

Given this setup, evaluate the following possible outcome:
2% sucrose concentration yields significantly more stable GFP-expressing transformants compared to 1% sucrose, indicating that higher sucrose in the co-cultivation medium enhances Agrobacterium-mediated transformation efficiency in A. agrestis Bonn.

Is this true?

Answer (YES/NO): NO